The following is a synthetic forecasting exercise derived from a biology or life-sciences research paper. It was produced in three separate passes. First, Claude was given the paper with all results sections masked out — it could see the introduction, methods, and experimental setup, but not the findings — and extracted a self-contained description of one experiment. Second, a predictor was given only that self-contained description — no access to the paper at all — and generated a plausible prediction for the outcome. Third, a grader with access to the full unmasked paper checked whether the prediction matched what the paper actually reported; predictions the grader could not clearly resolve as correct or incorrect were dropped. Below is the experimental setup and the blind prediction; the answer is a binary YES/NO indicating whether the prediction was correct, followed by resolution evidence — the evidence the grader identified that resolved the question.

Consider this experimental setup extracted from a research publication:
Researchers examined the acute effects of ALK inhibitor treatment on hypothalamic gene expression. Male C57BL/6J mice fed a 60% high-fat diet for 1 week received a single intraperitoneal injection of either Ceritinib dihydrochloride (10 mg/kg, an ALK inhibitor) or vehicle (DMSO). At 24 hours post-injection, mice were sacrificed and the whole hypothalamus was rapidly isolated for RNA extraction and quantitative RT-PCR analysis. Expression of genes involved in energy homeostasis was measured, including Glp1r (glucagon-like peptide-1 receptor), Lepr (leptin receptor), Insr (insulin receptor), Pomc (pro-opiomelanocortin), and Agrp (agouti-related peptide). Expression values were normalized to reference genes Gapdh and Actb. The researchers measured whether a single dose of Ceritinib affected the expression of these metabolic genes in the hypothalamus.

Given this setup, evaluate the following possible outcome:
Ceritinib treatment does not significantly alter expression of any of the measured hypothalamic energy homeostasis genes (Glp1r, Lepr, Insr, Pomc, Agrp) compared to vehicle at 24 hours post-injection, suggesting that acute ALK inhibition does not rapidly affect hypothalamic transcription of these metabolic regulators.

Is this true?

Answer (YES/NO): NO